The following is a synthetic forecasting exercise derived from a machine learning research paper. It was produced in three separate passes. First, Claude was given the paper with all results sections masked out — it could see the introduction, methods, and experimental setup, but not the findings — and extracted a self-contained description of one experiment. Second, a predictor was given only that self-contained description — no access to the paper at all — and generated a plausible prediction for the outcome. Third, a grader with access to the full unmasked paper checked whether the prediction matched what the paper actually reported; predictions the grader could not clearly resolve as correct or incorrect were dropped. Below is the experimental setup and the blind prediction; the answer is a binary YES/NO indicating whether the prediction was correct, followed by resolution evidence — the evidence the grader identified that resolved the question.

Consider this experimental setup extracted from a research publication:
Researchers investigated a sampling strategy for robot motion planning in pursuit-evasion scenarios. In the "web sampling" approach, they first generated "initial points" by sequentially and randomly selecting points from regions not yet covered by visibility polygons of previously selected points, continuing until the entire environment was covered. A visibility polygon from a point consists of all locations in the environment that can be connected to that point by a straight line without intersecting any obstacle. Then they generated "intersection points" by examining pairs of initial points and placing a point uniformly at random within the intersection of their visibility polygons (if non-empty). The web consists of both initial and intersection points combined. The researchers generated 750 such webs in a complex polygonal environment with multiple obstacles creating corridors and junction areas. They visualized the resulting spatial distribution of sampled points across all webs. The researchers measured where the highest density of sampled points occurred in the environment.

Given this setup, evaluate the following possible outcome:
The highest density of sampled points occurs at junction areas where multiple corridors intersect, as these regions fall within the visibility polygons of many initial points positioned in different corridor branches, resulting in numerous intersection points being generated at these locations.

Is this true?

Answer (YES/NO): NO